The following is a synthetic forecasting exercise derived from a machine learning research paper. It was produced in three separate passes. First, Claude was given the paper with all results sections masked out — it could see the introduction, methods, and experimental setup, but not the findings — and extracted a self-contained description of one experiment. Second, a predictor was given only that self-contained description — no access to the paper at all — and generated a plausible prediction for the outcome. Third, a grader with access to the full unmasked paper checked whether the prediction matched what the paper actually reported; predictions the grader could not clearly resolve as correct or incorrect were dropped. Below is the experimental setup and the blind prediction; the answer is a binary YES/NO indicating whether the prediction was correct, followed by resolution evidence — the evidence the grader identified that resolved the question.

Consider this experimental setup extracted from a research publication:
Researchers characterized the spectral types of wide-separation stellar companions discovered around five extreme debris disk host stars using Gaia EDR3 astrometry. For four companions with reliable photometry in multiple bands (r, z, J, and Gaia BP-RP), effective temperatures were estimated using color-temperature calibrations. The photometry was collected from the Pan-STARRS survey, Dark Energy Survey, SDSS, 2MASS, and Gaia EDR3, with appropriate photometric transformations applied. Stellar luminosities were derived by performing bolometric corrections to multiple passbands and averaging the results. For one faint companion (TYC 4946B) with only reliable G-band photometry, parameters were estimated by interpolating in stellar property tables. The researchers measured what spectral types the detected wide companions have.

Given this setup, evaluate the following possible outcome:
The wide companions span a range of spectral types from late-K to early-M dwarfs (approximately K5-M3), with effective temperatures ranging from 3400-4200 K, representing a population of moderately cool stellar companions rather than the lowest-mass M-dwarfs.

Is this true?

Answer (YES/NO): NO